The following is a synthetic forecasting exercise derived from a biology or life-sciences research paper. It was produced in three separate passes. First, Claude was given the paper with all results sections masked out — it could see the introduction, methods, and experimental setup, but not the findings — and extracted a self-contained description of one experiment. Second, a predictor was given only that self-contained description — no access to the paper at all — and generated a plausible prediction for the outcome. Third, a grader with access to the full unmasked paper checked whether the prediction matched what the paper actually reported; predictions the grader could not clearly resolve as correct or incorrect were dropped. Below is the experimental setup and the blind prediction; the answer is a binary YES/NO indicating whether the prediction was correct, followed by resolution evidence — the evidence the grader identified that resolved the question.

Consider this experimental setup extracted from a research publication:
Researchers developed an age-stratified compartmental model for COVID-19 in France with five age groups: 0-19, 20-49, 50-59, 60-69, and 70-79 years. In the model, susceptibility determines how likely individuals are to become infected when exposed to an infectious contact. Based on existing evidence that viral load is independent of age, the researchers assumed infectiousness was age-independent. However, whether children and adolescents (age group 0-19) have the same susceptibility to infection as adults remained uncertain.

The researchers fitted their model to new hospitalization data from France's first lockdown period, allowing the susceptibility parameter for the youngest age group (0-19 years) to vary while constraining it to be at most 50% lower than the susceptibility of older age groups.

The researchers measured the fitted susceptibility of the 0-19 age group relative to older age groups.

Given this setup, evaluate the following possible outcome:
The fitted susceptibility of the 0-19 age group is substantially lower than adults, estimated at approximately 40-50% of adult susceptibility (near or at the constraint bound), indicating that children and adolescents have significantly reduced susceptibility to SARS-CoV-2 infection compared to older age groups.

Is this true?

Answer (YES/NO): NO